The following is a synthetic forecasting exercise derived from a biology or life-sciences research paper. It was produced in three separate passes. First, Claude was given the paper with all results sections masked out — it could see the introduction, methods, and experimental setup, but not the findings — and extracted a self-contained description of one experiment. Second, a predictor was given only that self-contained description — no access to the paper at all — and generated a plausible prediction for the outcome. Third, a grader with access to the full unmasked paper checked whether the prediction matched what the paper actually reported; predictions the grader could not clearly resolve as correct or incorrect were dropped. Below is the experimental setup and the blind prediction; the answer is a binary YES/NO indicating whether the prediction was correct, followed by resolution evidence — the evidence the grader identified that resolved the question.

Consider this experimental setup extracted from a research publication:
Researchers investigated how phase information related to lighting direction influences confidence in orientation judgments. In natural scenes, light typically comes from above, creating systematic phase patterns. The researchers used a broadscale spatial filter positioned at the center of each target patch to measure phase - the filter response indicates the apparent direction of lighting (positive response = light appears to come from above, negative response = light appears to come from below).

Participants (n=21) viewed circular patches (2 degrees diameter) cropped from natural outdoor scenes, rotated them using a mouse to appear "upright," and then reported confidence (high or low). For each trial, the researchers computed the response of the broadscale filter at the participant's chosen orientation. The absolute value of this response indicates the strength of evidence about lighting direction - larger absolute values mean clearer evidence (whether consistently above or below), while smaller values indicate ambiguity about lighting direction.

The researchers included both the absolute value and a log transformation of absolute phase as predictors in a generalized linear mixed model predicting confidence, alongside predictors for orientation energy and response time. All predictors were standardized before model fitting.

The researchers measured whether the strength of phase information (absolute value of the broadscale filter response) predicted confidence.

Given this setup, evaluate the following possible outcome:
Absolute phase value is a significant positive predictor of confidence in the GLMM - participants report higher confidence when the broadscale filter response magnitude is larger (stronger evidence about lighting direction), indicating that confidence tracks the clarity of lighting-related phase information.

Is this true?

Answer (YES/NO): NO